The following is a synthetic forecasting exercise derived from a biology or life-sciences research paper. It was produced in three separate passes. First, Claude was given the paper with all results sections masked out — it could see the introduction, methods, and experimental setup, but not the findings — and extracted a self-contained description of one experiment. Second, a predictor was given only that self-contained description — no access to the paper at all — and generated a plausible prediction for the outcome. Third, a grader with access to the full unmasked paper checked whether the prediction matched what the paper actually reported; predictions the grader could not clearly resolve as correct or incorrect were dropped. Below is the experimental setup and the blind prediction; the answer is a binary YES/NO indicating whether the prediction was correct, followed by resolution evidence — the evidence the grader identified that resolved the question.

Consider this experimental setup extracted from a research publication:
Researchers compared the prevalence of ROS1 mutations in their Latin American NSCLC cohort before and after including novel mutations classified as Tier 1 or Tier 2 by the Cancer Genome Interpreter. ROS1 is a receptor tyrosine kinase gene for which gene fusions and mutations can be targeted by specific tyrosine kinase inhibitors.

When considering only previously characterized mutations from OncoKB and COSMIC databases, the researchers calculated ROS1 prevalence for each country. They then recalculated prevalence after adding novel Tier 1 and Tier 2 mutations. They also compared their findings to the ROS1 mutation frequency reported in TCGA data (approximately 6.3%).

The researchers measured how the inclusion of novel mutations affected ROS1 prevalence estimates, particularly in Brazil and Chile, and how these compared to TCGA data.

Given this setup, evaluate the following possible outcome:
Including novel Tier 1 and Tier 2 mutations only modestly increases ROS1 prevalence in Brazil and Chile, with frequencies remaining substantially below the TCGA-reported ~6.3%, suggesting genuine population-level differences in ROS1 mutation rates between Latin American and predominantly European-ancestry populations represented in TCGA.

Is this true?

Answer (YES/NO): NO